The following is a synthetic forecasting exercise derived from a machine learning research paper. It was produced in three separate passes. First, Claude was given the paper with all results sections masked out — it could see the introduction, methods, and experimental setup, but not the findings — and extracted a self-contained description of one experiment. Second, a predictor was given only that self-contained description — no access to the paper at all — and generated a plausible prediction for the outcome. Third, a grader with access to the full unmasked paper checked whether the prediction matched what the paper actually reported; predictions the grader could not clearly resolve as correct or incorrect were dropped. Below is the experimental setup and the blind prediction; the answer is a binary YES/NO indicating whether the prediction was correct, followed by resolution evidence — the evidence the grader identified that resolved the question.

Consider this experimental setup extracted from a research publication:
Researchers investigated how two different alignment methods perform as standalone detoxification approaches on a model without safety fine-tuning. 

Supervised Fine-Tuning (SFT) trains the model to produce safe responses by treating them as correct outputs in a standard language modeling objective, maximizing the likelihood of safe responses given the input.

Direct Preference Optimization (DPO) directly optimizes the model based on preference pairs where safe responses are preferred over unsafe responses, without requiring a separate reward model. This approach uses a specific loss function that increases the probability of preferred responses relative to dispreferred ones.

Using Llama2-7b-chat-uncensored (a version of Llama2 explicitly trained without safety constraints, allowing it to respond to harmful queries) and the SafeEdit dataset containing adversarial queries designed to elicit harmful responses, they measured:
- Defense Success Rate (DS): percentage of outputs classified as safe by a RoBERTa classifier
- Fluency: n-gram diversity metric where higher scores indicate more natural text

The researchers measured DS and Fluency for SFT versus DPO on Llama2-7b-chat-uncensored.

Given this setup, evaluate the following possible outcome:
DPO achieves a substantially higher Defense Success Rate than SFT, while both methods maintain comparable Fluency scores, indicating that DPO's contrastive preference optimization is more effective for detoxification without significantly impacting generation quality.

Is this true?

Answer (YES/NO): NO